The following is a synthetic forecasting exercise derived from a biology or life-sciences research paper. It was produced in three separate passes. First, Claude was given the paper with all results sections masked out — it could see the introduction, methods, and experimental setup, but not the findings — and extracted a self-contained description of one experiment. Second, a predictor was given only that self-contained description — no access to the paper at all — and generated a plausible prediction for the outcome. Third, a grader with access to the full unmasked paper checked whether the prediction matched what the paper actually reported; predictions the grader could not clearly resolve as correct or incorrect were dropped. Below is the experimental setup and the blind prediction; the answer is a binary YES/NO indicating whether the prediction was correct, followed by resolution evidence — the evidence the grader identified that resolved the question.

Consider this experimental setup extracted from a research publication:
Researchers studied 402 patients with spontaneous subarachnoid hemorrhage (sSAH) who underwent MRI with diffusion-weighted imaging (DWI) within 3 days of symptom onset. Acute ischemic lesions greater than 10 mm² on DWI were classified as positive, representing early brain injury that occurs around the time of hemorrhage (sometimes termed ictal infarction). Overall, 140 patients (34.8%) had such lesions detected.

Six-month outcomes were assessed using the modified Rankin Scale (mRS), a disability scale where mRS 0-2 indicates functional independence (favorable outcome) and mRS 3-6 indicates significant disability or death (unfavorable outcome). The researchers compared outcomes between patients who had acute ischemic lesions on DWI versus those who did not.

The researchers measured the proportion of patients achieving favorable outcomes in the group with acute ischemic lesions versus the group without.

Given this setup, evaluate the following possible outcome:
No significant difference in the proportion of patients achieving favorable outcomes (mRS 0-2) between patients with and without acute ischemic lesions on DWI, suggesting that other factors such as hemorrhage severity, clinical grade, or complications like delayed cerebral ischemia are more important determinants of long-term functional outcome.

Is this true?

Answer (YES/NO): NO